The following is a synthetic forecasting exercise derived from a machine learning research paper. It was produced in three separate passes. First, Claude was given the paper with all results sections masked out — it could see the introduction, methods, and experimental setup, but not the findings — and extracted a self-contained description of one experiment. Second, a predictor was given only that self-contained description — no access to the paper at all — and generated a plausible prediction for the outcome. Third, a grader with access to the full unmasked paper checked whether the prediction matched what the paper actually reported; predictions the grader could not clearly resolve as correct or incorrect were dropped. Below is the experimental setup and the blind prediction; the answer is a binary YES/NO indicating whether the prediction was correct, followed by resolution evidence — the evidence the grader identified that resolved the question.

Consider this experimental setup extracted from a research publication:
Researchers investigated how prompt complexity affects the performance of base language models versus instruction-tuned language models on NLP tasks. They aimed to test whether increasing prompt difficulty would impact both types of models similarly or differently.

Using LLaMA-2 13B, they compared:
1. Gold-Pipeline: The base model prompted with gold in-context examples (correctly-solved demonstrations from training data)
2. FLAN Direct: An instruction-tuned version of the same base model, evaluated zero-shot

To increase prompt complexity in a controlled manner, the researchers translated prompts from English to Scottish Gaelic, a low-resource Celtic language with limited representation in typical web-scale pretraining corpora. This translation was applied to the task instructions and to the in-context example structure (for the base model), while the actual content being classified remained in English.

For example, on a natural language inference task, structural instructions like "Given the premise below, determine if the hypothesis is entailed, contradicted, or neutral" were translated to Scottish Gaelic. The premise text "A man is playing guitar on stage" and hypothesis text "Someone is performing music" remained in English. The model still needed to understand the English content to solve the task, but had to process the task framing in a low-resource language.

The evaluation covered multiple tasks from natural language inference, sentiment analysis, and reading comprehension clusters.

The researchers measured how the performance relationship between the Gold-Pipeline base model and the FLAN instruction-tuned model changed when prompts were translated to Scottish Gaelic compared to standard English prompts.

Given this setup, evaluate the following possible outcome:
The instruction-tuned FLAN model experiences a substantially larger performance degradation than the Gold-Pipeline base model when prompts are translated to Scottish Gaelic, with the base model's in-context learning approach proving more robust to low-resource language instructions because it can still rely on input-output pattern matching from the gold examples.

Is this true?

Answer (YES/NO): NO